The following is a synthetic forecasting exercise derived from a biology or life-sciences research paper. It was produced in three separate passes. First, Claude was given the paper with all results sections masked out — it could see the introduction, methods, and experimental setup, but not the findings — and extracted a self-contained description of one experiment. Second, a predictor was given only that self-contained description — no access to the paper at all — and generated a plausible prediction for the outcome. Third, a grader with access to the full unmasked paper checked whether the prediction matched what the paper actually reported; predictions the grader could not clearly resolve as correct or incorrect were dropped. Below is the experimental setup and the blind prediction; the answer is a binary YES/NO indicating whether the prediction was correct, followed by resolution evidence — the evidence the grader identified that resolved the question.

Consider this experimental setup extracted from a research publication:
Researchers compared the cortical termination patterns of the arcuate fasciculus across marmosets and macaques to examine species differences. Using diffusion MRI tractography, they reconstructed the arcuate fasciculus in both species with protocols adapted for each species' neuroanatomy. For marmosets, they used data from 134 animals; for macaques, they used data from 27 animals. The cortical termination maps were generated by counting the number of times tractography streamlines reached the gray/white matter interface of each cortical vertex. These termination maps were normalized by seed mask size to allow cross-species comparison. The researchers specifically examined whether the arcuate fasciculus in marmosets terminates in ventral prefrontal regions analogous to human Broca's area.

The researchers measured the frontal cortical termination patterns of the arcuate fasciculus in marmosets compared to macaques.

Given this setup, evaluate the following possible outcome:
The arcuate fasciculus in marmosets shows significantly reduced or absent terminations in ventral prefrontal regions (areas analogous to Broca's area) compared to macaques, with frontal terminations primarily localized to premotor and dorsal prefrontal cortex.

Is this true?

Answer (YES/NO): NO